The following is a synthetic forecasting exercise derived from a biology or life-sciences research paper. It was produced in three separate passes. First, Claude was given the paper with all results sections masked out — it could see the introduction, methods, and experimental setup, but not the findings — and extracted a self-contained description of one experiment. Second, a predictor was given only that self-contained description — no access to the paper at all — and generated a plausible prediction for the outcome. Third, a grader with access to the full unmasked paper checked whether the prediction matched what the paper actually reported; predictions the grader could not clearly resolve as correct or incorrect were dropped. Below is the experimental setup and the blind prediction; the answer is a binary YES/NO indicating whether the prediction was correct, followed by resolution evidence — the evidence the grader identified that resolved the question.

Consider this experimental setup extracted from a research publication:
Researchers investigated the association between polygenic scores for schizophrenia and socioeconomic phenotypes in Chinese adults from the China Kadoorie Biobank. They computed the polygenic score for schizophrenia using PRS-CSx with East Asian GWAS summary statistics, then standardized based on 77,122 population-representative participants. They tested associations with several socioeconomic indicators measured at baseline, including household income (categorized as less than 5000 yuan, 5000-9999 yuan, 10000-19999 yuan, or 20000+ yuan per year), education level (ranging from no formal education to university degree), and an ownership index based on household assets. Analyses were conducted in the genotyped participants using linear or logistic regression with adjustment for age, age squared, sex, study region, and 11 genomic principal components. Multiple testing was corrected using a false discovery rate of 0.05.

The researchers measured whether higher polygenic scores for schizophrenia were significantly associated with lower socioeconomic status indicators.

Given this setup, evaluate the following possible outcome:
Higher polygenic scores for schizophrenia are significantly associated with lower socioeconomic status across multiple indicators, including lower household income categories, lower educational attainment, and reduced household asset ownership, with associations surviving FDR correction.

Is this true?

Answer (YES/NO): NO